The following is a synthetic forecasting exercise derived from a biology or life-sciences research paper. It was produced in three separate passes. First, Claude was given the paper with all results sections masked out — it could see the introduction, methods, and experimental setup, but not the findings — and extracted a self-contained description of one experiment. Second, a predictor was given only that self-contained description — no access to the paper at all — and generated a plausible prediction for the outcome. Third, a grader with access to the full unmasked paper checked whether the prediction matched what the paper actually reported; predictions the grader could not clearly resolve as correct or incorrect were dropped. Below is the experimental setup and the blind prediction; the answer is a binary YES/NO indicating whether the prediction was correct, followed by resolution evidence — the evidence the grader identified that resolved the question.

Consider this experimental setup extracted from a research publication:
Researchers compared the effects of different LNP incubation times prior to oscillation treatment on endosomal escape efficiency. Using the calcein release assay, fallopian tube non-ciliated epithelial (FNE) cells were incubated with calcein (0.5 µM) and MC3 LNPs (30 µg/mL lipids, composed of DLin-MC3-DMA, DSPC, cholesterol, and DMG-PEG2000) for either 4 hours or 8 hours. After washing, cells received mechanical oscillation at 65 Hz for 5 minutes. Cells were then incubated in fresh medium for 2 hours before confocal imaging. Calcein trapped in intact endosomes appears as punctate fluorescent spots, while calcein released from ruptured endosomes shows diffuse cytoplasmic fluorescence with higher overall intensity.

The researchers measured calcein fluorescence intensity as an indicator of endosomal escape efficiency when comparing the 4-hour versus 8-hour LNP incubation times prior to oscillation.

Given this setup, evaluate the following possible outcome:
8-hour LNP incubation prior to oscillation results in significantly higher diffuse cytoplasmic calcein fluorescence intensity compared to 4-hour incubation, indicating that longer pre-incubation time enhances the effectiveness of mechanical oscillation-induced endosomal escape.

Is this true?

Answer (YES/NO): YES